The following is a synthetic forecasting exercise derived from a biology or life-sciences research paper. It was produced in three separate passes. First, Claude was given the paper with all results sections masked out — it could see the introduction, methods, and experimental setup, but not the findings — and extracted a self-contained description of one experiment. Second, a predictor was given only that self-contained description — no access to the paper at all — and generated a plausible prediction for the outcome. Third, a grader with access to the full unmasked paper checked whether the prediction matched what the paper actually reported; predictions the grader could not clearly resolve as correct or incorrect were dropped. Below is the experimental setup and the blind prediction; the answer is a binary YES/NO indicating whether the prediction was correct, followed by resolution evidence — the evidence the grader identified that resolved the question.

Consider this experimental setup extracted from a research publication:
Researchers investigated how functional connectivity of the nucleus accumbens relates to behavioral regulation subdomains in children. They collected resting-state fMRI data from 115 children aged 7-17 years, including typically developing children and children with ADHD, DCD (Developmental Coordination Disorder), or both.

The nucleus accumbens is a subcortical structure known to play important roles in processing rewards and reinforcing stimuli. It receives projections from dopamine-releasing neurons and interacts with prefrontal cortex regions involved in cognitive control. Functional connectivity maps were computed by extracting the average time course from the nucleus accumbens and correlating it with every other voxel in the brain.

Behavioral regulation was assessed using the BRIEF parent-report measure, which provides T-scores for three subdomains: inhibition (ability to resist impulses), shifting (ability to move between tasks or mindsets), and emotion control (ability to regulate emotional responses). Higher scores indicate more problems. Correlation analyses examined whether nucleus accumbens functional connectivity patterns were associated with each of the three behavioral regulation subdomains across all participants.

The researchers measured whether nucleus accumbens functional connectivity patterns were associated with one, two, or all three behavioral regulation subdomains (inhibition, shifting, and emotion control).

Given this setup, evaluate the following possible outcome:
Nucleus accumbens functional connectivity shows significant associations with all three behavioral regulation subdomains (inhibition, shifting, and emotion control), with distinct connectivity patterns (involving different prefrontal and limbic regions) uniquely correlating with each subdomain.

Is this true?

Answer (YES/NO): NO